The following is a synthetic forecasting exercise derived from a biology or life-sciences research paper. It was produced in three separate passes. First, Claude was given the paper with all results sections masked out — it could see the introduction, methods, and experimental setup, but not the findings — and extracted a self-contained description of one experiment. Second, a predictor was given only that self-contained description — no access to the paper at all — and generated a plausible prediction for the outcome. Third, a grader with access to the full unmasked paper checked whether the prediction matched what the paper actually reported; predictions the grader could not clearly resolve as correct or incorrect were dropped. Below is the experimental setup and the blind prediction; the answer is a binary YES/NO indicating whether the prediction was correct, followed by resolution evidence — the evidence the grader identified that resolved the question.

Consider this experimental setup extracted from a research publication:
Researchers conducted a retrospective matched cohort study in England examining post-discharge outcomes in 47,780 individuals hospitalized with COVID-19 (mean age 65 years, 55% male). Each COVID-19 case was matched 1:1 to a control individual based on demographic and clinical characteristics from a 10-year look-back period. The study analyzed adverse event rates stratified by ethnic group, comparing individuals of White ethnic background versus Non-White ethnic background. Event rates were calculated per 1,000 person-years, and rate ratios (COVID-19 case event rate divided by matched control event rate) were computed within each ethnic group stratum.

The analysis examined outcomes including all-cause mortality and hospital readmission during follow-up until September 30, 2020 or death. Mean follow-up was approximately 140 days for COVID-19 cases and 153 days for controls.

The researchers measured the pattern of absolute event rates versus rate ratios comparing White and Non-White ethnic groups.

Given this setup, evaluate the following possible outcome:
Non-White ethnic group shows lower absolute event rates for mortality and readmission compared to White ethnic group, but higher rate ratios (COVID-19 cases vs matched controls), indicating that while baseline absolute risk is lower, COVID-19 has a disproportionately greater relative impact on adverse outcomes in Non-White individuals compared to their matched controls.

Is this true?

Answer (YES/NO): YES